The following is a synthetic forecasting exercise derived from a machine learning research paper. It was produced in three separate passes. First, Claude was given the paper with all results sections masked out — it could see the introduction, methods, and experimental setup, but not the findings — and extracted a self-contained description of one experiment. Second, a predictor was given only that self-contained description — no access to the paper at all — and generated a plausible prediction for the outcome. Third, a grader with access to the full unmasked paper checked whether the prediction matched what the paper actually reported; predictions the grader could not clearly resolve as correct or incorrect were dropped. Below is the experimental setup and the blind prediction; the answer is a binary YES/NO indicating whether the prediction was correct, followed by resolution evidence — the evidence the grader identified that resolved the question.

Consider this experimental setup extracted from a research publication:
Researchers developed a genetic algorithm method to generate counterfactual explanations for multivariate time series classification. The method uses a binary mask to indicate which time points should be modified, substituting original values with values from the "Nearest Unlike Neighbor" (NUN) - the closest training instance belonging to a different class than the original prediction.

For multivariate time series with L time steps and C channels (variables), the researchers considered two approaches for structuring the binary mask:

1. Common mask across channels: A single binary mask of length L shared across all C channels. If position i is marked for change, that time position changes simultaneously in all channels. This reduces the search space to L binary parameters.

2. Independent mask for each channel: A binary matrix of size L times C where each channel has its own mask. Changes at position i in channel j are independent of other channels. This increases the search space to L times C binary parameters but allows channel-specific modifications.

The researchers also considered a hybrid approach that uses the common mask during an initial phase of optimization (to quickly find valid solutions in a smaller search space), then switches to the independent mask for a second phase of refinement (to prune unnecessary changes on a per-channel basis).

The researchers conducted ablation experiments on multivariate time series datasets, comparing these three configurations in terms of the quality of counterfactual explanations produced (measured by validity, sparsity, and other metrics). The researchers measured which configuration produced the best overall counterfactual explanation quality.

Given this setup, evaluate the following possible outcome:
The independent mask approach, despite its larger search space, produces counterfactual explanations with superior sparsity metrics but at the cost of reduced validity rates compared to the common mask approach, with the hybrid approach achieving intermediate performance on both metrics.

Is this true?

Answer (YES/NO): NO